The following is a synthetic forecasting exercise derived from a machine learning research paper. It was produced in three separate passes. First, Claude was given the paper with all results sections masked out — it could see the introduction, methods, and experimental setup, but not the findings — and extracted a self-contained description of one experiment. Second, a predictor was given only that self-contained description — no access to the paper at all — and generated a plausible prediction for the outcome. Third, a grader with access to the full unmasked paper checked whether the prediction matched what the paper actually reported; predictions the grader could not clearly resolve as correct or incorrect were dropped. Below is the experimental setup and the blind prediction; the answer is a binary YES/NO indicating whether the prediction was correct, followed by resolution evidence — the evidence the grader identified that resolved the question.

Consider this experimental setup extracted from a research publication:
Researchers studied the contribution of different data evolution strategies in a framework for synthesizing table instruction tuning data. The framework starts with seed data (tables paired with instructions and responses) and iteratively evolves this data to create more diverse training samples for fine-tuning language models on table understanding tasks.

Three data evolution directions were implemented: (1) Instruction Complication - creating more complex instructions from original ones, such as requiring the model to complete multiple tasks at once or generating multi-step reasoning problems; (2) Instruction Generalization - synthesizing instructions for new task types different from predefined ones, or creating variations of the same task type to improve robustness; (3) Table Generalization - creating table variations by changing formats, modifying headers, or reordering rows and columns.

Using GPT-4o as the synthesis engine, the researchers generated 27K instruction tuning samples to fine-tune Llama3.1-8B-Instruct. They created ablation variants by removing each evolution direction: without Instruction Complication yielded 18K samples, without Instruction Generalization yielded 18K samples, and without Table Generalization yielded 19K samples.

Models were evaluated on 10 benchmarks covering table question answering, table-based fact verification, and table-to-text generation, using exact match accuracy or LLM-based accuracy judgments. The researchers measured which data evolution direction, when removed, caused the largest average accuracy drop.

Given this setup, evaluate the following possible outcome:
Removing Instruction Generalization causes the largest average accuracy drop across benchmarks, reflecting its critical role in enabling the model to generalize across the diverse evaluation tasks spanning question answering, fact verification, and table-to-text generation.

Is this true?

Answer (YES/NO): NO